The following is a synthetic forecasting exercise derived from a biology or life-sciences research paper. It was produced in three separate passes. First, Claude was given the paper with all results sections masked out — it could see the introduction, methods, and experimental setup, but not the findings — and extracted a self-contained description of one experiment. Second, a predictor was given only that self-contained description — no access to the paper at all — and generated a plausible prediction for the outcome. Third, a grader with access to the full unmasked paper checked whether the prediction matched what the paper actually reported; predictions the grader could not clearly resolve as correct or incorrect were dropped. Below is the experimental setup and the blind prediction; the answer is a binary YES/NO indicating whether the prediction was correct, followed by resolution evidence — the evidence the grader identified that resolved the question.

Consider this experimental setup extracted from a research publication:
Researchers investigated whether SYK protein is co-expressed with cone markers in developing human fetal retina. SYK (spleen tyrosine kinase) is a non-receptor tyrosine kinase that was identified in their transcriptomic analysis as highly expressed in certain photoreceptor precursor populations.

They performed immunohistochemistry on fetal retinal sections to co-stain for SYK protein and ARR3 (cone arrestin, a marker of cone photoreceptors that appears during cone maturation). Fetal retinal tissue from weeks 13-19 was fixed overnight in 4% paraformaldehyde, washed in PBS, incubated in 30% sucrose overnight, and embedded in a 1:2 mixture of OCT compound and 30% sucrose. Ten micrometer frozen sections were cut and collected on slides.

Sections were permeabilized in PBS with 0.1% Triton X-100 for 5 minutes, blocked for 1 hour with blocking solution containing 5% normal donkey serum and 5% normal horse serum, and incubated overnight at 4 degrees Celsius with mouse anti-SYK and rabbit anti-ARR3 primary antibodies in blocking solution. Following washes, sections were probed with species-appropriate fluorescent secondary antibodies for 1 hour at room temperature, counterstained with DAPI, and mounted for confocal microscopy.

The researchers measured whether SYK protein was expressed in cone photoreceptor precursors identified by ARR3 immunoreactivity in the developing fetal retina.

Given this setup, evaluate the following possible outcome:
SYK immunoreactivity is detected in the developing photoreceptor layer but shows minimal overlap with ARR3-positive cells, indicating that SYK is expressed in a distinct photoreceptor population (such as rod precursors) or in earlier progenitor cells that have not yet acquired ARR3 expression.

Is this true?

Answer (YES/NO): NO